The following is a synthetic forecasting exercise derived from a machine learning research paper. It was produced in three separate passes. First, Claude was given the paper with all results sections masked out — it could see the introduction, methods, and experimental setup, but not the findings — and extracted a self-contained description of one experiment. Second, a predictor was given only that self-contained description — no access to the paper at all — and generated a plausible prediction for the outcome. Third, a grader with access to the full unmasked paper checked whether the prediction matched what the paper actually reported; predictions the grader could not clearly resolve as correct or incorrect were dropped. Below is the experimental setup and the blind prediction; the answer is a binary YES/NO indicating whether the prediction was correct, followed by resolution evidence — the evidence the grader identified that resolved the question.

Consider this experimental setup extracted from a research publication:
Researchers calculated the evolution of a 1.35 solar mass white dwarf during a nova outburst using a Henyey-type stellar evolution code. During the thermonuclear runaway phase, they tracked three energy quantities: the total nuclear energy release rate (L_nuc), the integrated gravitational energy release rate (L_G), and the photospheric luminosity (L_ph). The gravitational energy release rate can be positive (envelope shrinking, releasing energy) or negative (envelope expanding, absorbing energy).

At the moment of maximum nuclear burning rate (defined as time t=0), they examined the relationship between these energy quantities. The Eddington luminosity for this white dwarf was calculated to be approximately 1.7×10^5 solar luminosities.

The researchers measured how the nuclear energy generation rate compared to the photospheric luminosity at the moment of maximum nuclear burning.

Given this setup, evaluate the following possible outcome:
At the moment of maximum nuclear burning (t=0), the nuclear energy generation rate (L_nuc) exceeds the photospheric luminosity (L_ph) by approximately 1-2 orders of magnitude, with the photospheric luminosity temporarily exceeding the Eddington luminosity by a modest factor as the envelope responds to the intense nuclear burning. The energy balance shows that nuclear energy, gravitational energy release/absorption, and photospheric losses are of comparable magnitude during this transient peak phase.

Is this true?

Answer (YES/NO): NO